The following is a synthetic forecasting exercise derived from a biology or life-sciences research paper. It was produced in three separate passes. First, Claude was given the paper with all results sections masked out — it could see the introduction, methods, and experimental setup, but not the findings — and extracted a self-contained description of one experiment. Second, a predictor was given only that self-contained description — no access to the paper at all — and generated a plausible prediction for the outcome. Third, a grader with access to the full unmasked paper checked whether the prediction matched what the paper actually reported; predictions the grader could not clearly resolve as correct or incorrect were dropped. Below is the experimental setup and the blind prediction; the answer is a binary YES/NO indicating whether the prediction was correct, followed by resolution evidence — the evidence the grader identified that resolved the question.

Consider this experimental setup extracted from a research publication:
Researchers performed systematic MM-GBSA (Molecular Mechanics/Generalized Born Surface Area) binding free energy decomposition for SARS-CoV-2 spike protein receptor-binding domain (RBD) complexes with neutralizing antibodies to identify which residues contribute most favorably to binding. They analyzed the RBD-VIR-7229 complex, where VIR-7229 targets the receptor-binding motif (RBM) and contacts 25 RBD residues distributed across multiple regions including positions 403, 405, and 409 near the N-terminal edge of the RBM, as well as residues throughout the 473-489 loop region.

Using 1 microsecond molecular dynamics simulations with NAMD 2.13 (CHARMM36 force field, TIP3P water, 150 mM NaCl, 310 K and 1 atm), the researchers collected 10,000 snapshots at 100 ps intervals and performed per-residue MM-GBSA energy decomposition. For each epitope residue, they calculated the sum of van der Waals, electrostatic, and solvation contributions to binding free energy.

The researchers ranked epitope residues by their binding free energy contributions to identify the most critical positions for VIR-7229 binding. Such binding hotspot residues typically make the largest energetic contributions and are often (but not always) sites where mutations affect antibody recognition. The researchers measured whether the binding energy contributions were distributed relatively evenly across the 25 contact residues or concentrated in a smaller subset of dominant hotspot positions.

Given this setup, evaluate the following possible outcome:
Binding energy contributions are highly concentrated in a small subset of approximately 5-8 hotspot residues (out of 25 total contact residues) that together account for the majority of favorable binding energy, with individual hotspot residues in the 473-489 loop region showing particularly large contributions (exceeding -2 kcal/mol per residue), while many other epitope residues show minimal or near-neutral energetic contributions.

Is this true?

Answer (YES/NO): NO